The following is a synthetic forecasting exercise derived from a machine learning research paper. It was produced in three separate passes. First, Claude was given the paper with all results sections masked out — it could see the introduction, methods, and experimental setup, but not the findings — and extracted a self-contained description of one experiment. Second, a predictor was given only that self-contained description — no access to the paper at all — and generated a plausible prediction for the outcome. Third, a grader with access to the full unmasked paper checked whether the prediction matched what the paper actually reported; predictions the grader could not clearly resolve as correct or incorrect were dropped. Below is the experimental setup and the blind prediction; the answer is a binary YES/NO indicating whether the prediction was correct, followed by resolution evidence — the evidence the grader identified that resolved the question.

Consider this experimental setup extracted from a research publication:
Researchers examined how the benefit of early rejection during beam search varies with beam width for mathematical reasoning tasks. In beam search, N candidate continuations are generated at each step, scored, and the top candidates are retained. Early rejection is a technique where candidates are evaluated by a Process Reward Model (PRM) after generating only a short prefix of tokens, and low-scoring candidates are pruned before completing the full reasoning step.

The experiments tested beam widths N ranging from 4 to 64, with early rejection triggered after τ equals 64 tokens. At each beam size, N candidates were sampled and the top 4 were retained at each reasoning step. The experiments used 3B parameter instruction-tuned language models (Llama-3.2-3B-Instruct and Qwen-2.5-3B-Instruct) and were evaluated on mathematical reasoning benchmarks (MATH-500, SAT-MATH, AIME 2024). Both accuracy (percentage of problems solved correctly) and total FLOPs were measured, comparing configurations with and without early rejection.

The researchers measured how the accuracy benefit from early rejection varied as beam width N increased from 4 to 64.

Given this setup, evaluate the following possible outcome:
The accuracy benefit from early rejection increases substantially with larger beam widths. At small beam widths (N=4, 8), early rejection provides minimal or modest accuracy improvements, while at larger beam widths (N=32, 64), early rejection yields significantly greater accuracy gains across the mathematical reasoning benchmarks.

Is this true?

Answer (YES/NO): NO